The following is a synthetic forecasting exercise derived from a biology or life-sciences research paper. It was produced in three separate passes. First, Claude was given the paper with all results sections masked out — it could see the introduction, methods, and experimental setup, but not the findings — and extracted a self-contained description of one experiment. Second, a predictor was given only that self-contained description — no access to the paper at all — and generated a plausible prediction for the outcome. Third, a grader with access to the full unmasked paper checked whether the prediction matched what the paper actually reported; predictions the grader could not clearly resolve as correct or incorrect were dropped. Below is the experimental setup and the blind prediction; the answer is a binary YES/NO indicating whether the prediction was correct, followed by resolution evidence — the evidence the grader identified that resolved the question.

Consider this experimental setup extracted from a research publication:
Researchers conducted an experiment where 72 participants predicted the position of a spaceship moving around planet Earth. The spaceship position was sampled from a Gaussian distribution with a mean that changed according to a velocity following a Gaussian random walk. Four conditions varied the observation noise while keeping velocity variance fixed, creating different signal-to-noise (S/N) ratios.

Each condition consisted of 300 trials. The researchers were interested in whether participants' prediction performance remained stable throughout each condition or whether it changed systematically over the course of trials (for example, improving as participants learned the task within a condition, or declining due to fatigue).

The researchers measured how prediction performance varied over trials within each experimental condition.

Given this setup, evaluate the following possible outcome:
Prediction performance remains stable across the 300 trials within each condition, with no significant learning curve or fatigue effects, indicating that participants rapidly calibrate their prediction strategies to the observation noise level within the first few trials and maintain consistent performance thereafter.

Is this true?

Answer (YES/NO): YES